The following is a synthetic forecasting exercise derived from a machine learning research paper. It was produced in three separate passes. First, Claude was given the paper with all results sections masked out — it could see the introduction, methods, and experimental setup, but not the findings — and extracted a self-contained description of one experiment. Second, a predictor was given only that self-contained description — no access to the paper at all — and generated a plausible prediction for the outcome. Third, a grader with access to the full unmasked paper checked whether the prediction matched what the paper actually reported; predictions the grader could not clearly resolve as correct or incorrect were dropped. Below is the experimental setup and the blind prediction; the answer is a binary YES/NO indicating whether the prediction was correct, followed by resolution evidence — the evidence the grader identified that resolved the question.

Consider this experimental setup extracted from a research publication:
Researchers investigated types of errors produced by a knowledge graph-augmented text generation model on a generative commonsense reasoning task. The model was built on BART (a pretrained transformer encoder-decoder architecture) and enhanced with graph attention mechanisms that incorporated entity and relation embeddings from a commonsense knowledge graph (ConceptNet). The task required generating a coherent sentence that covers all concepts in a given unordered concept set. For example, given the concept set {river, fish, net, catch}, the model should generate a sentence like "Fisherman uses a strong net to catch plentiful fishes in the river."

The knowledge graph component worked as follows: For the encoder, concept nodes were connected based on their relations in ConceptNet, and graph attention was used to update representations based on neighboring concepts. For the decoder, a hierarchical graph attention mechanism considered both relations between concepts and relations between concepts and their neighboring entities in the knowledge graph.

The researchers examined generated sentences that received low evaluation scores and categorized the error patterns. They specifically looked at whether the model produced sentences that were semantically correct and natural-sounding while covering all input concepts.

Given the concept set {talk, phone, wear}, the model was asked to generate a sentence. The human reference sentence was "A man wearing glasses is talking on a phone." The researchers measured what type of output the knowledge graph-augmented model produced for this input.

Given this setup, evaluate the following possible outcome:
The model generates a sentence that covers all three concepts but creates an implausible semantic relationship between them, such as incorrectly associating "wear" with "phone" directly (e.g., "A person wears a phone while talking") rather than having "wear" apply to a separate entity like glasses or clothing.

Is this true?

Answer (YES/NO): NO